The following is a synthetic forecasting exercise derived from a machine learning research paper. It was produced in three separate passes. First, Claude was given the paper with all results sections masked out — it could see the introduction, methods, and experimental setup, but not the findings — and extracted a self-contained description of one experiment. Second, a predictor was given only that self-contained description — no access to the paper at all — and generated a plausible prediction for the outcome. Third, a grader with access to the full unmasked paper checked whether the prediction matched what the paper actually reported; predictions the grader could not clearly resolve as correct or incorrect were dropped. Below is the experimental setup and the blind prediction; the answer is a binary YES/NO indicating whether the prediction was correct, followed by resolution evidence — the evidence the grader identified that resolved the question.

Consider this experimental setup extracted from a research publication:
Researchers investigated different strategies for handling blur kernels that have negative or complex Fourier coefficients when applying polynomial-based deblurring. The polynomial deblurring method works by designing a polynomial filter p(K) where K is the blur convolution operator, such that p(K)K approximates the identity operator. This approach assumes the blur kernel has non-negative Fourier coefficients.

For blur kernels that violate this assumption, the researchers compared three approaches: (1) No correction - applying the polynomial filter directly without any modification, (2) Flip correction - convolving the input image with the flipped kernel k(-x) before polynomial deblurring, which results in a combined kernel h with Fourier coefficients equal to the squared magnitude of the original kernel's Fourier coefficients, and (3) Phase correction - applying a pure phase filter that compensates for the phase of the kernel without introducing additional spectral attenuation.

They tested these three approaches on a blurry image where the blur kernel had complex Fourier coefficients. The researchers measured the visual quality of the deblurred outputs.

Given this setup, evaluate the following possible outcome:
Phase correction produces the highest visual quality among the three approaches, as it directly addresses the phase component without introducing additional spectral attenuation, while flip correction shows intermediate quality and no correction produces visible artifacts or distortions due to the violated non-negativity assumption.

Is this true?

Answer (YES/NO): YES